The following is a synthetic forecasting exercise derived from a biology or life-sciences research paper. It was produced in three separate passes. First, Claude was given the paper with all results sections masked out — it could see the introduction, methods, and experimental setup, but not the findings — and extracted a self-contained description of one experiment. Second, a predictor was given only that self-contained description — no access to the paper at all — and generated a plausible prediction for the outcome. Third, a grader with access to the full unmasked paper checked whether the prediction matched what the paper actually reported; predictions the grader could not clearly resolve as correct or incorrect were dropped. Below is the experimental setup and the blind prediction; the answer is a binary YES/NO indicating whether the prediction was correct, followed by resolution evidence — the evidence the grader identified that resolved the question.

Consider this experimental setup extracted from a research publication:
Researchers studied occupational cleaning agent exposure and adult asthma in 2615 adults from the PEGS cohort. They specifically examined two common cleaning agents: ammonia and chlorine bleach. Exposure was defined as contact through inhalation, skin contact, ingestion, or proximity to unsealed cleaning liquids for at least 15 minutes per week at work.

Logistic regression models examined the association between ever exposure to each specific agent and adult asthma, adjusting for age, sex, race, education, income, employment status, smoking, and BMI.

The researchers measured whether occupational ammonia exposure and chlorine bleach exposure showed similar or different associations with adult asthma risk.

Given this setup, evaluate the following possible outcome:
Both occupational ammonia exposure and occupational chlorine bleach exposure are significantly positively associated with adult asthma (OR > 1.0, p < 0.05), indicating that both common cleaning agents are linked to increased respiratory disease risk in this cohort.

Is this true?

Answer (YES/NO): YES